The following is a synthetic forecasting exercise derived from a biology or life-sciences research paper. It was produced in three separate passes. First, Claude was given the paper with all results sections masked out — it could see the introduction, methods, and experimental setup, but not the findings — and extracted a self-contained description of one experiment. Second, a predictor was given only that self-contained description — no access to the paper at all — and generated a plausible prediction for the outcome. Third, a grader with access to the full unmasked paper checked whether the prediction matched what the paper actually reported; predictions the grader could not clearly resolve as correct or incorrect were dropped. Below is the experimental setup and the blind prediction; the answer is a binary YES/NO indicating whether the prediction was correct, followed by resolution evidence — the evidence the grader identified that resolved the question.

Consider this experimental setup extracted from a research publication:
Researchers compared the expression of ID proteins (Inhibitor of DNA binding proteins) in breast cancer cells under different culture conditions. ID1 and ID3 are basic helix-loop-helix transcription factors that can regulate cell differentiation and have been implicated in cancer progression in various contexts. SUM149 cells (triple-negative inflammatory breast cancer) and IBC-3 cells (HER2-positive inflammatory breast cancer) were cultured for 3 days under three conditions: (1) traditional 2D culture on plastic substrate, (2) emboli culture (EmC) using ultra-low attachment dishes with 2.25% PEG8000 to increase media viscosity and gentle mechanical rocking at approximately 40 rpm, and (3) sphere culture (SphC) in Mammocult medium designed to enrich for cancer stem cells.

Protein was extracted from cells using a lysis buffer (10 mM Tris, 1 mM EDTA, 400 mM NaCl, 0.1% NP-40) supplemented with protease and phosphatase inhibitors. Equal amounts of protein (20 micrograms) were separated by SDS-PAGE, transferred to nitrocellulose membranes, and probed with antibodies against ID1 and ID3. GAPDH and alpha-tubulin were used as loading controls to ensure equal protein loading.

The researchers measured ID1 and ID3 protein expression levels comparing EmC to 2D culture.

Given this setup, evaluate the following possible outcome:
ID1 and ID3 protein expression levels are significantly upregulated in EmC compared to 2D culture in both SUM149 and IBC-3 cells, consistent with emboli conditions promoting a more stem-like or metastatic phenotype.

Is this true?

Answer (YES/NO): NO